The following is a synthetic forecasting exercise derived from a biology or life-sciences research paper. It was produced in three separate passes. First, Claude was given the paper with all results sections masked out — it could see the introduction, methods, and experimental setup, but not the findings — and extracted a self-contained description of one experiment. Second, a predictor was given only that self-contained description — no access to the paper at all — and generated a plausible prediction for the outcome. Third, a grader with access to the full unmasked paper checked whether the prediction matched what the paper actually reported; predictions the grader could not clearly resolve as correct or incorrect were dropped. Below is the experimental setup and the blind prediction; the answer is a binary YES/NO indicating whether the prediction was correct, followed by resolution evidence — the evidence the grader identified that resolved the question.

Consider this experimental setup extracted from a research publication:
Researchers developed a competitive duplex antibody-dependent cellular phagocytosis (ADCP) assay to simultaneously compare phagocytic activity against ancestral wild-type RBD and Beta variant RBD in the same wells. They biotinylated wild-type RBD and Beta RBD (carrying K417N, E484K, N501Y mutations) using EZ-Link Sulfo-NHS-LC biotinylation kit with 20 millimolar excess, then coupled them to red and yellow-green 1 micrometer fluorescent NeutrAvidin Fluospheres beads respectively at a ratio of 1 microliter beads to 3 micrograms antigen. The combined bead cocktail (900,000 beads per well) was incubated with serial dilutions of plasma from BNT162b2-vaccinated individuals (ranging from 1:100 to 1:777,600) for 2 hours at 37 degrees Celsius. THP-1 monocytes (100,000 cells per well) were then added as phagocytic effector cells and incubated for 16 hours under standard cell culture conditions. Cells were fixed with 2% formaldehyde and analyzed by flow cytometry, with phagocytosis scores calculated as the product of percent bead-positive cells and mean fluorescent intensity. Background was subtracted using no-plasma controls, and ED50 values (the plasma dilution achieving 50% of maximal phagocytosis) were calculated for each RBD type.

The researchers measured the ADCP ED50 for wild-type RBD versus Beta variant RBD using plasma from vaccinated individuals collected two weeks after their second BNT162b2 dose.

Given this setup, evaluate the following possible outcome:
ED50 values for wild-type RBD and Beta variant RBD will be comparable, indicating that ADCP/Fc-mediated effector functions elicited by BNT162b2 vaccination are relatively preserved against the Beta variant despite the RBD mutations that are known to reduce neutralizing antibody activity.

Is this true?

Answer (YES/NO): NO